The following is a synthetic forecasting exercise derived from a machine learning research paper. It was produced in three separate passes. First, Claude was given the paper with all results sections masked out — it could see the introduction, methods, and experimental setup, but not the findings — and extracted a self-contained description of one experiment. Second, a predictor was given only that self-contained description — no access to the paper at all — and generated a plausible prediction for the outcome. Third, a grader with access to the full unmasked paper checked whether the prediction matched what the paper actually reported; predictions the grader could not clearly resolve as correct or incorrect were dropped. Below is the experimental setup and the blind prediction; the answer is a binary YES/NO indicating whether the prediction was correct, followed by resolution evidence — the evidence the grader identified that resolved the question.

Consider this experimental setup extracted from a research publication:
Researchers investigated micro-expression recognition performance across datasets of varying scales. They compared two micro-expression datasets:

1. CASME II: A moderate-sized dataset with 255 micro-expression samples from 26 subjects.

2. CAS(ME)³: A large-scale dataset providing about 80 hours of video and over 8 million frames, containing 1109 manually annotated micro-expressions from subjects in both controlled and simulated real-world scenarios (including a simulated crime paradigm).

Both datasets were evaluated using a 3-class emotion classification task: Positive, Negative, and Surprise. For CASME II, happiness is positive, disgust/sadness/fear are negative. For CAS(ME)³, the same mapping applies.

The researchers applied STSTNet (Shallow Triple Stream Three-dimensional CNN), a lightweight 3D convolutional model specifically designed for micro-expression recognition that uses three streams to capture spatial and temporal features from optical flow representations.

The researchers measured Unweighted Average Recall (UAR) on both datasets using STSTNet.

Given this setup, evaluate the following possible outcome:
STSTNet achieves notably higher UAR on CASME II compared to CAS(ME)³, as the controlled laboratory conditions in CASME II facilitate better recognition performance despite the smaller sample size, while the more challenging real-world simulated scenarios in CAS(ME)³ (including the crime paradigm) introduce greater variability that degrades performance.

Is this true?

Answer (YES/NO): YES